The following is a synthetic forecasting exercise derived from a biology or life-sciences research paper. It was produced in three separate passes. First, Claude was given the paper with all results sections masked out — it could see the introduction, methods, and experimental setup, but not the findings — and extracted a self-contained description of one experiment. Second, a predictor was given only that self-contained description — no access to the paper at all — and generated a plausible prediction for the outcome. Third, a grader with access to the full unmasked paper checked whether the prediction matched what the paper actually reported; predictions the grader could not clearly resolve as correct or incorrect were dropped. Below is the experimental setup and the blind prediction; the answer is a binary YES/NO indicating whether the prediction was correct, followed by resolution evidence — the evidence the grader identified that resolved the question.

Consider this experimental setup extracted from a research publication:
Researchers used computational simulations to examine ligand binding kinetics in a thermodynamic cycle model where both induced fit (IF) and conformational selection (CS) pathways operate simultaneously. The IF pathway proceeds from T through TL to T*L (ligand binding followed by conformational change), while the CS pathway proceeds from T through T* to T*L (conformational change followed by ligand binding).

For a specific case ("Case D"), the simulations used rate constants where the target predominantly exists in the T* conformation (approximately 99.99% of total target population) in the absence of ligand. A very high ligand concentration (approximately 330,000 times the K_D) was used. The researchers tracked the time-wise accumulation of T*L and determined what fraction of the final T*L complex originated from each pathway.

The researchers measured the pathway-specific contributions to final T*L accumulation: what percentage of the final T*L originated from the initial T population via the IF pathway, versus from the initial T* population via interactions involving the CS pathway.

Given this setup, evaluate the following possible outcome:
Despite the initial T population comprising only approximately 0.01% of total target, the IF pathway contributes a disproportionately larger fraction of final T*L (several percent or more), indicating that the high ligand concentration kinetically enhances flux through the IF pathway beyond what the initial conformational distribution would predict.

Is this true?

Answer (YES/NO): NO